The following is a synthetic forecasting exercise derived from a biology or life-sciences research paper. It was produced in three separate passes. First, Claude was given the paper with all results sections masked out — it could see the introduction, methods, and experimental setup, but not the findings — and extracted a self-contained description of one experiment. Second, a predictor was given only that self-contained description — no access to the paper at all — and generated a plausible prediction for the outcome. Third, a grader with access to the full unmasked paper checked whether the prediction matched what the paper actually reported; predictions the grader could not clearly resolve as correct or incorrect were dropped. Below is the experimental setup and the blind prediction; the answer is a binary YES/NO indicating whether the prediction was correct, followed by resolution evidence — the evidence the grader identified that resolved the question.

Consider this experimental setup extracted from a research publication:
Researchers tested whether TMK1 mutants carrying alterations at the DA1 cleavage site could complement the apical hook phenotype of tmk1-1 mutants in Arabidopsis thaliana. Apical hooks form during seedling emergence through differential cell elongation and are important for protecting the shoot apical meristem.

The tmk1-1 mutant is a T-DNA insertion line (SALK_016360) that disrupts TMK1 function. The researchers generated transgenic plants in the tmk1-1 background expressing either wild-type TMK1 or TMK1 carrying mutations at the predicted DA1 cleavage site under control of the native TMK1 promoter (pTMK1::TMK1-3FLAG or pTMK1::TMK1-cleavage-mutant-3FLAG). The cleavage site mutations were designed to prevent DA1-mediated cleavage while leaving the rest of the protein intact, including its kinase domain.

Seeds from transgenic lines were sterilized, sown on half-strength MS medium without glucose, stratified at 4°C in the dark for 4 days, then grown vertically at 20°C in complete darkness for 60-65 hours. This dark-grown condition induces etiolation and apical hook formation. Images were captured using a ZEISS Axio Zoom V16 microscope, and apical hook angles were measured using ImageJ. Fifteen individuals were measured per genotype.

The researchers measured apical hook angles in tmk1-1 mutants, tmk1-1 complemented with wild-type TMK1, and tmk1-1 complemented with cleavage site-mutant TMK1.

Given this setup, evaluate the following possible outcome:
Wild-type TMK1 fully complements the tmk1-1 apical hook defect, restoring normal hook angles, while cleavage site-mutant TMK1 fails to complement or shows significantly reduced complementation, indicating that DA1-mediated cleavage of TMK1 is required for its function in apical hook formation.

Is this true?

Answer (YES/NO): YES